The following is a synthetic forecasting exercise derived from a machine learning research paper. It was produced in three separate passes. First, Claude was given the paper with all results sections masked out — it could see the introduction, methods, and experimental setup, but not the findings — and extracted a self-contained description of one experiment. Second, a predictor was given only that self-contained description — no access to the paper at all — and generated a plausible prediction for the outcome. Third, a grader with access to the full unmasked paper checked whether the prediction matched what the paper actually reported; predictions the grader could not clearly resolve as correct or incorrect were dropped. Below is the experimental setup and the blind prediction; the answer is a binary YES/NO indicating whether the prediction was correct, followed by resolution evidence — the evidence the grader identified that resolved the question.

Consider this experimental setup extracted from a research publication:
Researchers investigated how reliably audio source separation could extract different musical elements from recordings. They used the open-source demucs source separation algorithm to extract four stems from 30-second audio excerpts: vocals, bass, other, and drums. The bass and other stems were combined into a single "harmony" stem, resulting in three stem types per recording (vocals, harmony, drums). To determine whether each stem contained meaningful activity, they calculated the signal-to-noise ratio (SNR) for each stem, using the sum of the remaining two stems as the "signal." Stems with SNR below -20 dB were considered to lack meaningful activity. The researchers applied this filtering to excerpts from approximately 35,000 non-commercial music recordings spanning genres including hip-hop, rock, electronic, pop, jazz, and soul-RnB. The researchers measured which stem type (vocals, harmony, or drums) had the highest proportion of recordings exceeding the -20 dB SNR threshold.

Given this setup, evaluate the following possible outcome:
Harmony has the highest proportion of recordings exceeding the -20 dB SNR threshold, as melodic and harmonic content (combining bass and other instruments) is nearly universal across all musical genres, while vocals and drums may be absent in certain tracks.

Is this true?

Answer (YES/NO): YES